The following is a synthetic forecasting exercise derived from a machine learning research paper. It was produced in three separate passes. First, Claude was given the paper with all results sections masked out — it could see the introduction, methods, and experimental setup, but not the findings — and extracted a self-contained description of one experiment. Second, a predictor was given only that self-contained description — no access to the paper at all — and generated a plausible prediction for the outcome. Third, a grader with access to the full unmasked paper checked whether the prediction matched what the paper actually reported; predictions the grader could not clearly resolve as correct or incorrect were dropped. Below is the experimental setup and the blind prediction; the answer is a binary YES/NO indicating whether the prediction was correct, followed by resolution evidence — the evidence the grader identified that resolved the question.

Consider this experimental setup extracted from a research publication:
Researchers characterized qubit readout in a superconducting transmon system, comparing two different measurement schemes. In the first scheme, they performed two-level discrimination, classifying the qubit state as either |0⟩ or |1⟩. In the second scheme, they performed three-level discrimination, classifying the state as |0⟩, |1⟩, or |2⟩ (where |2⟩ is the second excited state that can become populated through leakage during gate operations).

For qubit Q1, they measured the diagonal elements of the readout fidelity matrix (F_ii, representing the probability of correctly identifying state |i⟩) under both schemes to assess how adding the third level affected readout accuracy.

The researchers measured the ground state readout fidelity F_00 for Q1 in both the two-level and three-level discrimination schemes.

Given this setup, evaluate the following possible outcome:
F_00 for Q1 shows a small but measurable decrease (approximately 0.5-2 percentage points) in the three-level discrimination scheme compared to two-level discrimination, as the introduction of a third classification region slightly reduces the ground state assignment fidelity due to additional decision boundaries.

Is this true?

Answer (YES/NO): NO